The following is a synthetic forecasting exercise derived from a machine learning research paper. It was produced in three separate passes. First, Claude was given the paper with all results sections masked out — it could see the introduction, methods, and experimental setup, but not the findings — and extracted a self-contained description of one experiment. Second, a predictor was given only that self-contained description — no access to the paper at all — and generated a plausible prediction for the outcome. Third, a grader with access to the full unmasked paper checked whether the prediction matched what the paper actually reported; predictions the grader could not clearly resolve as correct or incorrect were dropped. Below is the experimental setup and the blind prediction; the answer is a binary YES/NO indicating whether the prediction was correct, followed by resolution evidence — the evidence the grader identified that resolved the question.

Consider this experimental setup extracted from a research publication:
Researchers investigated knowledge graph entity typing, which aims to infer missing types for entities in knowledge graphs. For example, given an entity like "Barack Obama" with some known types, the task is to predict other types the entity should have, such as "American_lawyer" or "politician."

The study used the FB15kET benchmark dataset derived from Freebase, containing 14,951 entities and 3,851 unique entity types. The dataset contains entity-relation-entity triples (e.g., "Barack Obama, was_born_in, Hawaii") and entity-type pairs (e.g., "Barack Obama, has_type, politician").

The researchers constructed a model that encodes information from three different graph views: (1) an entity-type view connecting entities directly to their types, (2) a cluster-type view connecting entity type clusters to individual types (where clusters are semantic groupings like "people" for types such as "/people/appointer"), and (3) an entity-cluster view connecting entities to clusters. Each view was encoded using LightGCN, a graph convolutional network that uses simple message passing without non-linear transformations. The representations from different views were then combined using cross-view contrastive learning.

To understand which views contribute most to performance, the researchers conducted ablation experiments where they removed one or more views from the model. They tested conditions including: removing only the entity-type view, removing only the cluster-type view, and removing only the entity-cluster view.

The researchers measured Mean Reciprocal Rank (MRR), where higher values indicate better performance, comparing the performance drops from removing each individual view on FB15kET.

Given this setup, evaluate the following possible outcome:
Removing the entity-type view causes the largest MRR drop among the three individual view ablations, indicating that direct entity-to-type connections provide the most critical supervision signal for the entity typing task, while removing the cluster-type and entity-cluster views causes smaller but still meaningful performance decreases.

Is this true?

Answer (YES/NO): NO